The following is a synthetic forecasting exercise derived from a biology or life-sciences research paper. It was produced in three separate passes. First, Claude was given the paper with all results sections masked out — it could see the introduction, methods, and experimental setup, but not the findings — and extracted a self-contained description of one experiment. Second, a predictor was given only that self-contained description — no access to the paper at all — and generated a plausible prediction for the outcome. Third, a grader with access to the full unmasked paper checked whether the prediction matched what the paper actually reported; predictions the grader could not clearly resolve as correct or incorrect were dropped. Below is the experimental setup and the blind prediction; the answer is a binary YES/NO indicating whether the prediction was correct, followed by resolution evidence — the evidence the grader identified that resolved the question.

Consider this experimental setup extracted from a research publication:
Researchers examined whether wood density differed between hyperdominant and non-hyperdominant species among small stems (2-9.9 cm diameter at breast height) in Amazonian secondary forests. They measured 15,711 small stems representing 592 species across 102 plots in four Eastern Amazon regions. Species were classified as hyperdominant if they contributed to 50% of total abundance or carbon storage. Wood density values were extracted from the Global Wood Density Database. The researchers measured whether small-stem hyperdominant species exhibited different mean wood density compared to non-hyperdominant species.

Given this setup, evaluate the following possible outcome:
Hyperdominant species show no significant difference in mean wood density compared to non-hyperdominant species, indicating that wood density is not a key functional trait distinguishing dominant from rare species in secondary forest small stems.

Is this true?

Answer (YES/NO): YES